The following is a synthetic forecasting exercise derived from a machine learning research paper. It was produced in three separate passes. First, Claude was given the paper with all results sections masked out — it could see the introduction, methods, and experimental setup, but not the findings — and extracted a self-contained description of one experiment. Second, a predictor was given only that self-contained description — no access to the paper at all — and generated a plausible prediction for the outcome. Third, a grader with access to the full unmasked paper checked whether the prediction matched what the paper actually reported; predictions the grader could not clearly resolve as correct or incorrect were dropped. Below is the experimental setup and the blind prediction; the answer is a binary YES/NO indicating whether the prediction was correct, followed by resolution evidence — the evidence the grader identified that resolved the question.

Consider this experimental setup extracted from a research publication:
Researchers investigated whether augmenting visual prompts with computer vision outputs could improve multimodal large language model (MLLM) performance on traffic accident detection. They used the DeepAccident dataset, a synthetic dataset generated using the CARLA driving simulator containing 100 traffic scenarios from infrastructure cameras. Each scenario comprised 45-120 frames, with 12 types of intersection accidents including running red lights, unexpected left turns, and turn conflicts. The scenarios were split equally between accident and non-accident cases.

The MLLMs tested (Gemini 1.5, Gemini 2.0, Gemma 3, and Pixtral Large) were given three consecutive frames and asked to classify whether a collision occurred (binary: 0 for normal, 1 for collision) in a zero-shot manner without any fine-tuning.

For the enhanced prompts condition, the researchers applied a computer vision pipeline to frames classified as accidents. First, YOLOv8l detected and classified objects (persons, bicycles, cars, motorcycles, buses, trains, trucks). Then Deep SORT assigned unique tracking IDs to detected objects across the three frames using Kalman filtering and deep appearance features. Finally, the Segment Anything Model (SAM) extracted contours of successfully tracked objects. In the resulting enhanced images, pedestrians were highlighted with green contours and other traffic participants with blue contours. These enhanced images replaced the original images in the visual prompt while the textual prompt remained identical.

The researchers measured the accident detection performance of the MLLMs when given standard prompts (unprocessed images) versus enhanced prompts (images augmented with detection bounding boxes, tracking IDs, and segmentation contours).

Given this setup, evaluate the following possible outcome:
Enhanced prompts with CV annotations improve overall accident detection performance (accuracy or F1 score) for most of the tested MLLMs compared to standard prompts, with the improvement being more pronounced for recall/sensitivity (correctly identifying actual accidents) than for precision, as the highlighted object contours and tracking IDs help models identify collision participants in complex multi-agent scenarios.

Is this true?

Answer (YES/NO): NO